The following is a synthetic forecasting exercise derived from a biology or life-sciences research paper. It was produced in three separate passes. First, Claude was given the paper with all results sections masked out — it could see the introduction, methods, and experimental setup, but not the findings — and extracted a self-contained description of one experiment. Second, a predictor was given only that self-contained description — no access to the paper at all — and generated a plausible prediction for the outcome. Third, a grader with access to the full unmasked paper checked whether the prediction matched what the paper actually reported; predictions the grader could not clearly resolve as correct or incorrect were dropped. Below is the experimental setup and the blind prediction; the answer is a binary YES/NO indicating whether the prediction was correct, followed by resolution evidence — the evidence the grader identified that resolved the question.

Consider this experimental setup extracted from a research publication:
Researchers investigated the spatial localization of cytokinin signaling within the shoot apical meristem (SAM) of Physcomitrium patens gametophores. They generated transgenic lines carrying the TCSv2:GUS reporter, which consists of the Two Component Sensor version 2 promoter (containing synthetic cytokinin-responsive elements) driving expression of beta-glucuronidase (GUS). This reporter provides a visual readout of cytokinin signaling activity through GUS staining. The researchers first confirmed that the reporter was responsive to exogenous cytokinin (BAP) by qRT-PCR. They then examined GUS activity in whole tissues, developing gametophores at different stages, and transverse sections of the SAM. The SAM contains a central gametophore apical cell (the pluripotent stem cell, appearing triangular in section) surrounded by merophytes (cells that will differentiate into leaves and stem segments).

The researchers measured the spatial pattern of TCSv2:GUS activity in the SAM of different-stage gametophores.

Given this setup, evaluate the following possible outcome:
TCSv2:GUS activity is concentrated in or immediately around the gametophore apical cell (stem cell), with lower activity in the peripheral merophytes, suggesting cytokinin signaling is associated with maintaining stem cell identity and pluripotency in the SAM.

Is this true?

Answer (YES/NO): YES